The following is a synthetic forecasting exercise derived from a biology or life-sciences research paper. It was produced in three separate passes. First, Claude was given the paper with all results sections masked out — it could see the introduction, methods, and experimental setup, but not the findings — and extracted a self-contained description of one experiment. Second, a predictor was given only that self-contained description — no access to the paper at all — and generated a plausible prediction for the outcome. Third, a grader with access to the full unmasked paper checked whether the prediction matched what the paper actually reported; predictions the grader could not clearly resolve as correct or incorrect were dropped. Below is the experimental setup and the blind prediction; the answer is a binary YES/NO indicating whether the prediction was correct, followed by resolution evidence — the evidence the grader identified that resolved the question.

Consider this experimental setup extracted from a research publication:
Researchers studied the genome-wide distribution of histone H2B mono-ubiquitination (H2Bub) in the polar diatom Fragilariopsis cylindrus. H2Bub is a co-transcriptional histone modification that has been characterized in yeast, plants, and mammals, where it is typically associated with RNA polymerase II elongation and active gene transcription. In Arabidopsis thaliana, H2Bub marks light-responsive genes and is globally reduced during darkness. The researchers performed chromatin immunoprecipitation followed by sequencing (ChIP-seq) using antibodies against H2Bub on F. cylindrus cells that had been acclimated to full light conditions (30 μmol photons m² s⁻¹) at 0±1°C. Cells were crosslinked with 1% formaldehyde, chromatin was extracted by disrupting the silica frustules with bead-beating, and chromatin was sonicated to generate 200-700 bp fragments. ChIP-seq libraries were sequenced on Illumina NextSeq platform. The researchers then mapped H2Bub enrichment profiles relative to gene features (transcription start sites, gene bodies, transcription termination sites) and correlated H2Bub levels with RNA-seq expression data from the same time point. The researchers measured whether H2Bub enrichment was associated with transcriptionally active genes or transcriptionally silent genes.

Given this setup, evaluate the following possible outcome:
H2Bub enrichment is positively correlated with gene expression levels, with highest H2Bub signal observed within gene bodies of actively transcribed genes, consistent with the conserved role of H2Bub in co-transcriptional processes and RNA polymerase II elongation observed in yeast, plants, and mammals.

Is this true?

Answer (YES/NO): YES